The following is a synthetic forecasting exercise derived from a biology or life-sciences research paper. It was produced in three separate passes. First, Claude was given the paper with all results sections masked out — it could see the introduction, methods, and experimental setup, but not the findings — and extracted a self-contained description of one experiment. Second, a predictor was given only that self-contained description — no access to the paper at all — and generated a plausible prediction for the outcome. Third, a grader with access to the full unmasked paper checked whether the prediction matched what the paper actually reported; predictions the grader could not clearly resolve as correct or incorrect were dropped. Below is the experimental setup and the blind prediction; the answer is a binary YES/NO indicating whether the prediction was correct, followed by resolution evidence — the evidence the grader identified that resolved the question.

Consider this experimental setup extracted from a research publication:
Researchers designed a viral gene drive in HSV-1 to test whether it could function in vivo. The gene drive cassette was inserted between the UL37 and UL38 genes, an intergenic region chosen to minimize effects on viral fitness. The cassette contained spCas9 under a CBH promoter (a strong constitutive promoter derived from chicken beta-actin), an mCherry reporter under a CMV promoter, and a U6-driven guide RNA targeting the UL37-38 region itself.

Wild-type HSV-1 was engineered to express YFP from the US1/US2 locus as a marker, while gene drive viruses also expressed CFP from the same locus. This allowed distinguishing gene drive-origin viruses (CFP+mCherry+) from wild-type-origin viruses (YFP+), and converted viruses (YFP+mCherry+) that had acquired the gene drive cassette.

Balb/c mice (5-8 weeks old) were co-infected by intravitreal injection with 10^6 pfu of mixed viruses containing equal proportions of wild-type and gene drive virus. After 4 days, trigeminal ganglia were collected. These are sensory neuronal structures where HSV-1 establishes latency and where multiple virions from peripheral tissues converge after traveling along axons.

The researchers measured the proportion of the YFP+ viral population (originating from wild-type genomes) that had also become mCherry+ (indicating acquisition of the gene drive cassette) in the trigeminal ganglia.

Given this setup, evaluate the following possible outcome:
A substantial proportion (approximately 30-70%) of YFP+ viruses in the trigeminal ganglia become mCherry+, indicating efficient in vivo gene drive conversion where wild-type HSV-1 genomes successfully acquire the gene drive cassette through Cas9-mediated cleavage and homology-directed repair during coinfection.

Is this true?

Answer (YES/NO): YES